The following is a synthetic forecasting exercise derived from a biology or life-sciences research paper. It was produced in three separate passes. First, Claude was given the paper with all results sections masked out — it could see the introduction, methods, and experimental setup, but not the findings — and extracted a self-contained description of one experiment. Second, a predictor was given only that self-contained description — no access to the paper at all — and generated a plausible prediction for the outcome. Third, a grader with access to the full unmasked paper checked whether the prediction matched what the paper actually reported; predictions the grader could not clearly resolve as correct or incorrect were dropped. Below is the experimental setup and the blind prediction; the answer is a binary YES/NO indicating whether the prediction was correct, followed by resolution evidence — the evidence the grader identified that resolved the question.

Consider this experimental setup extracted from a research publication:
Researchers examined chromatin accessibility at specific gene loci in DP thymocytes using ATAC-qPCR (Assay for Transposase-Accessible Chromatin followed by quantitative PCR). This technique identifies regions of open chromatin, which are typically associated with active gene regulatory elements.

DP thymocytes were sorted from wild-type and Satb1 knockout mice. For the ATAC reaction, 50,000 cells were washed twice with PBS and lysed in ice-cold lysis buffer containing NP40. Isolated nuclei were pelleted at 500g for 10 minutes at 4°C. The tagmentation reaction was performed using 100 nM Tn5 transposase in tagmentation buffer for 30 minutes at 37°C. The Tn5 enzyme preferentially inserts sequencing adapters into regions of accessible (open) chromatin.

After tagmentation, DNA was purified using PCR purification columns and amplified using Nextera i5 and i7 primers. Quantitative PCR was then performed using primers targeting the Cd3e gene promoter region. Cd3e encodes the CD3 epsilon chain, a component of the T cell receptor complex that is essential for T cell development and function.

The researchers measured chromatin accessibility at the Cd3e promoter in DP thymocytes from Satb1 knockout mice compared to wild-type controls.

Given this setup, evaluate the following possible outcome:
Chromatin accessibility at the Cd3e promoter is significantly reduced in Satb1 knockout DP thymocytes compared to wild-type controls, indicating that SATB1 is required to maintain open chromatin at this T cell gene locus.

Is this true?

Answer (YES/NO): NO